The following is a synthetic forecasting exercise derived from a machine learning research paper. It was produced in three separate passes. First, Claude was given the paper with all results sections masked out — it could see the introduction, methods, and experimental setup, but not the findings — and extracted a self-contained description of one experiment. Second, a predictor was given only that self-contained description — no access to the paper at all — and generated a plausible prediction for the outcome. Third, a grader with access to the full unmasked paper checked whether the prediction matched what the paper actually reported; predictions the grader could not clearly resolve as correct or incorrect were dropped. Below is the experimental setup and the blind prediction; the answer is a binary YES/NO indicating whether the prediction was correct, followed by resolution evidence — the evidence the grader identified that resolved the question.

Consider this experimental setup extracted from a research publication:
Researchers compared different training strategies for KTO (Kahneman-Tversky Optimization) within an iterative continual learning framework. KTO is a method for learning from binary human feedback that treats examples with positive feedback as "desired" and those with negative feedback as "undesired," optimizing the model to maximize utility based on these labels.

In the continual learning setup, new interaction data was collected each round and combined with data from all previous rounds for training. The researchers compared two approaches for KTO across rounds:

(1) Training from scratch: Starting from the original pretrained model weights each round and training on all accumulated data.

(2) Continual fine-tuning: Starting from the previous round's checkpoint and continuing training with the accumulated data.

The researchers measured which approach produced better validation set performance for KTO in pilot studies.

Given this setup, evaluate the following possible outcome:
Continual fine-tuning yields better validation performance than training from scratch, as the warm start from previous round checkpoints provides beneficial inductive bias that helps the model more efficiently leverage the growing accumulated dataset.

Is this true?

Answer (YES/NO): YES